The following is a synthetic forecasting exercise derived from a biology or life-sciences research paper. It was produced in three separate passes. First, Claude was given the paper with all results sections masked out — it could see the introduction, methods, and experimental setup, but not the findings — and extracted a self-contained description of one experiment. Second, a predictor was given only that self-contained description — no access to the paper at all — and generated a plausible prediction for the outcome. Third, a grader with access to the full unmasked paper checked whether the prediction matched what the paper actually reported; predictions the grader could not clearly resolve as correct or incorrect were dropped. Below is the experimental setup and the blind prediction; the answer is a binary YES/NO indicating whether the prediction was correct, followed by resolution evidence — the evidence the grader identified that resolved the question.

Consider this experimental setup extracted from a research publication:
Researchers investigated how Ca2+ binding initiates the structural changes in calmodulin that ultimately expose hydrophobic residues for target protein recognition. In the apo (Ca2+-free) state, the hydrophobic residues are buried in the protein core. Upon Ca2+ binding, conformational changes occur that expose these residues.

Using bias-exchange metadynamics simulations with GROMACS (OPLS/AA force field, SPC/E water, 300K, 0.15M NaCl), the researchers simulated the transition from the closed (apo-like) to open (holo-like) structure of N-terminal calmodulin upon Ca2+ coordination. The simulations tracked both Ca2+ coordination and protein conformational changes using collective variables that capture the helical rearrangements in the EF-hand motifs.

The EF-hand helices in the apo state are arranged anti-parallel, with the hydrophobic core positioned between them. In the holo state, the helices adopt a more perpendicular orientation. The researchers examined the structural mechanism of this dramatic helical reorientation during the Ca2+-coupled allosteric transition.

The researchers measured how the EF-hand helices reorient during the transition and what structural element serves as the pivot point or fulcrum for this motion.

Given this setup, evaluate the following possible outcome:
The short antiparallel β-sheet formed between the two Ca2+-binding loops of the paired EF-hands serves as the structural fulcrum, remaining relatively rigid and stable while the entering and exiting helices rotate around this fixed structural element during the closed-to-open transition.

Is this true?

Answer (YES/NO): NO